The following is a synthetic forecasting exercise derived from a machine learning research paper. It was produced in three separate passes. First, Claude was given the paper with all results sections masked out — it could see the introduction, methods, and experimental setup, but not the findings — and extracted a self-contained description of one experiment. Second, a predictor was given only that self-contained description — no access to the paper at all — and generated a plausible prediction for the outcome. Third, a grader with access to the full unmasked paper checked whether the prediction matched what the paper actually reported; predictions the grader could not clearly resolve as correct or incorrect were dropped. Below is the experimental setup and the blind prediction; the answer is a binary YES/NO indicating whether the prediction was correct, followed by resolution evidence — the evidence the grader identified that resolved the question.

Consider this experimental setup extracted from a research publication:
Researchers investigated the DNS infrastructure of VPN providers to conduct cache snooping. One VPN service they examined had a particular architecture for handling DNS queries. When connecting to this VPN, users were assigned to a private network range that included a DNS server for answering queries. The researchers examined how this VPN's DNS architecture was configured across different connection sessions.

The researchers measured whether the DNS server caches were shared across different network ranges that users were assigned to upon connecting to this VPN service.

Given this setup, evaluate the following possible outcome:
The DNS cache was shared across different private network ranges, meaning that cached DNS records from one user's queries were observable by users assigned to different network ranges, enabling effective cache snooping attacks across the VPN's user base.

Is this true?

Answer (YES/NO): NO